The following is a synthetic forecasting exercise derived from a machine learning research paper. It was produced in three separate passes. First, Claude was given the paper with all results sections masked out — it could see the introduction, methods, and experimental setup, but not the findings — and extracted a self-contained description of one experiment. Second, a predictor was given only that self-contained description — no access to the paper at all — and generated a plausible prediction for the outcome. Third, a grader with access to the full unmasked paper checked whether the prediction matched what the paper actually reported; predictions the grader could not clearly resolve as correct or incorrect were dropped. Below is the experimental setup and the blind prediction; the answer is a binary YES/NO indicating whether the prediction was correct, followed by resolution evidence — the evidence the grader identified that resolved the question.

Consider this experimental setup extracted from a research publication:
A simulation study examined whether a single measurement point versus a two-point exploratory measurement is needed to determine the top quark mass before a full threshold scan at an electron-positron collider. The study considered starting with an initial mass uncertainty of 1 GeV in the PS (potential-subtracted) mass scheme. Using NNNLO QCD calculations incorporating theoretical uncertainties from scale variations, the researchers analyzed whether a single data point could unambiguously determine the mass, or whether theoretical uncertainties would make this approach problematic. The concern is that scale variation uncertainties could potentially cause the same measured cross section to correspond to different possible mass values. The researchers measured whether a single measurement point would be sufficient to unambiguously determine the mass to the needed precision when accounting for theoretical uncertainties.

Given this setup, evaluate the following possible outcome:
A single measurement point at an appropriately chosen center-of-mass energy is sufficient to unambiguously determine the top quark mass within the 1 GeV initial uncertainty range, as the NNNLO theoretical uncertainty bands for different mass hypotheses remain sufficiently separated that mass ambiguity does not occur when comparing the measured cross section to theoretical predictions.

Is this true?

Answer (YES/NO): NO